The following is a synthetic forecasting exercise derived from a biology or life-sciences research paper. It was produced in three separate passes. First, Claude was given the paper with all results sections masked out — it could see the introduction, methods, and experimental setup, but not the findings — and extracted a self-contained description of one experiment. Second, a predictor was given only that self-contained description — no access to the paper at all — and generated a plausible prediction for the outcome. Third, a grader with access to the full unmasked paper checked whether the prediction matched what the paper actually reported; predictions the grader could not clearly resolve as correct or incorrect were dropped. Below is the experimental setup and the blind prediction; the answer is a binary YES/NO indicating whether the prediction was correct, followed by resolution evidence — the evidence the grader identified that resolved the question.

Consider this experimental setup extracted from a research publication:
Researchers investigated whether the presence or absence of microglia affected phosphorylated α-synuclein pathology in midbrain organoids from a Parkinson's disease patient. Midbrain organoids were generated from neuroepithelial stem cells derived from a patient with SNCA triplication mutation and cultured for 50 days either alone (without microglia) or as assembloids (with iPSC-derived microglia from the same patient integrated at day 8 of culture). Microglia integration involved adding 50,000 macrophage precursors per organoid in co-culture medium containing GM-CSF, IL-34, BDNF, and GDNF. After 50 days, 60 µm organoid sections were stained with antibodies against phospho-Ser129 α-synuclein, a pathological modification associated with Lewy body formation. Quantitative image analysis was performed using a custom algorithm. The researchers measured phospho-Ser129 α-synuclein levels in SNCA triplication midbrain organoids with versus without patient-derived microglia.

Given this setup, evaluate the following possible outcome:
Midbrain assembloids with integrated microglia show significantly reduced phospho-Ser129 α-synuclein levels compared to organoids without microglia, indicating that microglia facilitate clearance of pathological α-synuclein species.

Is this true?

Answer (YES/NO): NO